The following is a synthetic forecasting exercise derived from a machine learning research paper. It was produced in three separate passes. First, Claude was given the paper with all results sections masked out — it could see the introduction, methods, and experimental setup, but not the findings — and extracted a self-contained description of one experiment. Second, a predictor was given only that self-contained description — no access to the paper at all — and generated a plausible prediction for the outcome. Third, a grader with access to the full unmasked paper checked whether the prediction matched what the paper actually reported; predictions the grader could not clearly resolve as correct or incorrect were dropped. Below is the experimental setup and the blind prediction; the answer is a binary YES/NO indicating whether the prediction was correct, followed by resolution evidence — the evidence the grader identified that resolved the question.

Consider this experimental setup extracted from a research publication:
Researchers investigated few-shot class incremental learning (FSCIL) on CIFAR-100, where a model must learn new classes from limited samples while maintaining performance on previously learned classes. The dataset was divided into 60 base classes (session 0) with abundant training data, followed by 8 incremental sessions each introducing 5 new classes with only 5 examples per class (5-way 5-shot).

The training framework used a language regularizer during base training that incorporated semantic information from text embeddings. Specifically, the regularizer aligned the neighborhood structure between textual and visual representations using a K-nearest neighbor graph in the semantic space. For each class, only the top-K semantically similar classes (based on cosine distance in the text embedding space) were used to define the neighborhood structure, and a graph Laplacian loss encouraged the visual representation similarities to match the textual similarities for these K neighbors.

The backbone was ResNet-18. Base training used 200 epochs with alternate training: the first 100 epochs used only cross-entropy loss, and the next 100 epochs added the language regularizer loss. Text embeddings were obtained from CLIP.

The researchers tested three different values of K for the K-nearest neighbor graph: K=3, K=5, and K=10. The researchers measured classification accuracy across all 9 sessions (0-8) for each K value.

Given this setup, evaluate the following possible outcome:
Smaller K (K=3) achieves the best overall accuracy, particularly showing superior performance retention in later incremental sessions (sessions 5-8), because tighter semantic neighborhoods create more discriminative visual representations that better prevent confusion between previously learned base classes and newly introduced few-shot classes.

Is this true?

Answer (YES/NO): NO